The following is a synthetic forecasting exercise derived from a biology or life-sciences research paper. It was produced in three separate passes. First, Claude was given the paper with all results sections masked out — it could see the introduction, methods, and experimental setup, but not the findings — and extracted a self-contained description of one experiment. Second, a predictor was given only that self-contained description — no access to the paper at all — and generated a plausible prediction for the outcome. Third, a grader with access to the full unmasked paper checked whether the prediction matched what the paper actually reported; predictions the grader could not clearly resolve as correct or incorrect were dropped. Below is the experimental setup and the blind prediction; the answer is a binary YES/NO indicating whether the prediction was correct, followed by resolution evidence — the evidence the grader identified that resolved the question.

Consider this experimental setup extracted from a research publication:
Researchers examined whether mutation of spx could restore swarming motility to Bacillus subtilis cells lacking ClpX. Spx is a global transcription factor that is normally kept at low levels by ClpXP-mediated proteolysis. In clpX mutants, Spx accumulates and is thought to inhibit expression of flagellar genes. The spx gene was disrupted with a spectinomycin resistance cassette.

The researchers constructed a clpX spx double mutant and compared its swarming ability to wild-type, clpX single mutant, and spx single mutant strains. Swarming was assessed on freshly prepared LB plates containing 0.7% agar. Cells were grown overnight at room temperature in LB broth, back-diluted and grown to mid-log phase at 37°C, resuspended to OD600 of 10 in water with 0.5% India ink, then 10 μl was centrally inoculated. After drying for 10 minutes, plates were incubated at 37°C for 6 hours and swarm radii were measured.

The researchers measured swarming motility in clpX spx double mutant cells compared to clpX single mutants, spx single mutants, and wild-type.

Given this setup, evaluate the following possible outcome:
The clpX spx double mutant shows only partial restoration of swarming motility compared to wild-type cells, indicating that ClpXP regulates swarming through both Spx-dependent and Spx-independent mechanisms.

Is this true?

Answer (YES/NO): YES